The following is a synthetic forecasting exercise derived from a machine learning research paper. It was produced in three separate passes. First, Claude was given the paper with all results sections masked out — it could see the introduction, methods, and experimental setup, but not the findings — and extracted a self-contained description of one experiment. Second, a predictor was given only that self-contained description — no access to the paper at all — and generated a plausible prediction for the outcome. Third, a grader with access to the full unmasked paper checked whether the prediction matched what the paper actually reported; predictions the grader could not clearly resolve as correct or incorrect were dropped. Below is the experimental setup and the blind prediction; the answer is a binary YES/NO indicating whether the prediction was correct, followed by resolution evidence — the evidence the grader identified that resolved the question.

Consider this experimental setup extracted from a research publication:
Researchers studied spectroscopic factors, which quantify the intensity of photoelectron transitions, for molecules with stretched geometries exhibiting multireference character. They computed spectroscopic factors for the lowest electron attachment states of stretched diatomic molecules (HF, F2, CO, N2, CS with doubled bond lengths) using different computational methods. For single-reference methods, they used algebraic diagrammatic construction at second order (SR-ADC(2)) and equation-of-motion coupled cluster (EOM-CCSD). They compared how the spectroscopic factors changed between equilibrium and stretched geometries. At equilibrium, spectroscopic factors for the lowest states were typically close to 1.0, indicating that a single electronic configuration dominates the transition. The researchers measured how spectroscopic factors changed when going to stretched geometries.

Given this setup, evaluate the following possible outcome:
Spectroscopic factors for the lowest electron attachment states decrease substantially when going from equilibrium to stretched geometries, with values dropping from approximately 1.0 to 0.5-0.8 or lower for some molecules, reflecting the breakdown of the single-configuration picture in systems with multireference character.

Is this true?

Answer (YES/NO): YES